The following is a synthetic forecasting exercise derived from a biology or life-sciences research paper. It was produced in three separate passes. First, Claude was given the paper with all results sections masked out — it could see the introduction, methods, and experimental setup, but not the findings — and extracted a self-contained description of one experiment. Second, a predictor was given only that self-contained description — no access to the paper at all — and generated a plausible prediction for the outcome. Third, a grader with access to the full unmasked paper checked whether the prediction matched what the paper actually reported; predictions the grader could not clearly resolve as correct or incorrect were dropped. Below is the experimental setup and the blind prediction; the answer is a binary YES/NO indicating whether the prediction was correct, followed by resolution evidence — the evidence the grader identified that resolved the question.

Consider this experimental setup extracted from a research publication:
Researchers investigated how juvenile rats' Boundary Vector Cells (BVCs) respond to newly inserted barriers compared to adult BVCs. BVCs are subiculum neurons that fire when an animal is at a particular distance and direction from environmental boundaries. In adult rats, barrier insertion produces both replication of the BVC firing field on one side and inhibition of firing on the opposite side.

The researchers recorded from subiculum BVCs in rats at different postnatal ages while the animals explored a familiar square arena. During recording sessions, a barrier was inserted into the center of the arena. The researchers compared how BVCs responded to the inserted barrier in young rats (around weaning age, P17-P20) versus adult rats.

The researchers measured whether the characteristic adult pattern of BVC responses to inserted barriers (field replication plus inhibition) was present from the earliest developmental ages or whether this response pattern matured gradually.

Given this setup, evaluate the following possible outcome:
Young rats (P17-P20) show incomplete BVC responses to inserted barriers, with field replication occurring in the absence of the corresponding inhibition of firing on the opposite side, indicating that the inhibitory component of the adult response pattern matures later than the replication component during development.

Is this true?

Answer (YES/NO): YES